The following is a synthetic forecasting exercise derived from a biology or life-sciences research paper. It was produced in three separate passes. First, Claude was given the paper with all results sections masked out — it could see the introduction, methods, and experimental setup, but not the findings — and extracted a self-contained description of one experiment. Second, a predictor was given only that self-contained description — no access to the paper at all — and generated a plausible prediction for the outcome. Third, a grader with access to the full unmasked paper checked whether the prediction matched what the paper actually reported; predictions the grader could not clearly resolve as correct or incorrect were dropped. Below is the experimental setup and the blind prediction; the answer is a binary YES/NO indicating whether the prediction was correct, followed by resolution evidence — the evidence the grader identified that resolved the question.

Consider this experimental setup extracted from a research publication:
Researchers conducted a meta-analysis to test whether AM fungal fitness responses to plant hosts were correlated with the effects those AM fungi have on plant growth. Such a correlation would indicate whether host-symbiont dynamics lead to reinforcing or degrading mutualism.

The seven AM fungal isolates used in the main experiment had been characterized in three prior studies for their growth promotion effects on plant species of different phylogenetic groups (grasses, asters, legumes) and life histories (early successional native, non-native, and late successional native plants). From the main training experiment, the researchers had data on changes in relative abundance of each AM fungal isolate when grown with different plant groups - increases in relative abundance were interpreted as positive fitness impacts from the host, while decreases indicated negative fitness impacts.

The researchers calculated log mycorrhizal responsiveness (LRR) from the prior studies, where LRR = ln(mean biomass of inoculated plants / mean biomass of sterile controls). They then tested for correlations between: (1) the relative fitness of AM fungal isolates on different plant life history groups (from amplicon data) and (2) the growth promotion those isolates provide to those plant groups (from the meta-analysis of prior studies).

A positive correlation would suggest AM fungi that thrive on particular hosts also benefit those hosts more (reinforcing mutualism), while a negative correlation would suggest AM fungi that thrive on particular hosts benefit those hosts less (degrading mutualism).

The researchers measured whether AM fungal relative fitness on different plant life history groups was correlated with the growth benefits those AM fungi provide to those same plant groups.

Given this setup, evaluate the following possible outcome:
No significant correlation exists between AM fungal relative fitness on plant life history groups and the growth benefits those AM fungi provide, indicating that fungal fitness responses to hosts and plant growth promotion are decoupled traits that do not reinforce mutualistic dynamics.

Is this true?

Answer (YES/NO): NO